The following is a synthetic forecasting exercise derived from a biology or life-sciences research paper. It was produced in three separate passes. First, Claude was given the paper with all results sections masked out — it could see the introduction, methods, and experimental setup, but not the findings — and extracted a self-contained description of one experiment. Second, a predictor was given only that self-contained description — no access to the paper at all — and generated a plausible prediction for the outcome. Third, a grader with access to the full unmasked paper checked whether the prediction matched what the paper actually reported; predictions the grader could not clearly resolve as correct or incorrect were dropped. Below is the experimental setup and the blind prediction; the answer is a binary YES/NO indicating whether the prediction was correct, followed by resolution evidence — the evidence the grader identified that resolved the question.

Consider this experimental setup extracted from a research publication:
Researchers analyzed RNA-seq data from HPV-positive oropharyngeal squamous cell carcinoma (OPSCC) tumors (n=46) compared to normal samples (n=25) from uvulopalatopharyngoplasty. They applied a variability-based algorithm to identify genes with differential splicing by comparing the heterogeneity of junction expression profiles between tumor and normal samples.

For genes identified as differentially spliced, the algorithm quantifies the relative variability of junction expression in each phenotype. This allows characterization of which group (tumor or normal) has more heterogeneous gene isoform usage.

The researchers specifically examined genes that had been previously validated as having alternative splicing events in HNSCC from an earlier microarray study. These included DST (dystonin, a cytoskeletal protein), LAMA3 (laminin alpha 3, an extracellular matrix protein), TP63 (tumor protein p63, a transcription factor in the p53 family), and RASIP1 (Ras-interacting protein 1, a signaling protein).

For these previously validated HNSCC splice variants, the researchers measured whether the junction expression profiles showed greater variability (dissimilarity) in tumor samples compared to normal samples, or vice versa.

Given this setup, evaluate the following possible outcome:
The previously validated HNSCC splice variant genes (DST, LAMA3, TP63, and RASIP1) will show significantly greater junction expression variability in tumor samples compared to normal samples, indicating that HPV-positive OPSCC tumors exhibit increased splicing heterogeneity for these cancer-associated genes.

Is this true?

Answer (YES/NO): YES